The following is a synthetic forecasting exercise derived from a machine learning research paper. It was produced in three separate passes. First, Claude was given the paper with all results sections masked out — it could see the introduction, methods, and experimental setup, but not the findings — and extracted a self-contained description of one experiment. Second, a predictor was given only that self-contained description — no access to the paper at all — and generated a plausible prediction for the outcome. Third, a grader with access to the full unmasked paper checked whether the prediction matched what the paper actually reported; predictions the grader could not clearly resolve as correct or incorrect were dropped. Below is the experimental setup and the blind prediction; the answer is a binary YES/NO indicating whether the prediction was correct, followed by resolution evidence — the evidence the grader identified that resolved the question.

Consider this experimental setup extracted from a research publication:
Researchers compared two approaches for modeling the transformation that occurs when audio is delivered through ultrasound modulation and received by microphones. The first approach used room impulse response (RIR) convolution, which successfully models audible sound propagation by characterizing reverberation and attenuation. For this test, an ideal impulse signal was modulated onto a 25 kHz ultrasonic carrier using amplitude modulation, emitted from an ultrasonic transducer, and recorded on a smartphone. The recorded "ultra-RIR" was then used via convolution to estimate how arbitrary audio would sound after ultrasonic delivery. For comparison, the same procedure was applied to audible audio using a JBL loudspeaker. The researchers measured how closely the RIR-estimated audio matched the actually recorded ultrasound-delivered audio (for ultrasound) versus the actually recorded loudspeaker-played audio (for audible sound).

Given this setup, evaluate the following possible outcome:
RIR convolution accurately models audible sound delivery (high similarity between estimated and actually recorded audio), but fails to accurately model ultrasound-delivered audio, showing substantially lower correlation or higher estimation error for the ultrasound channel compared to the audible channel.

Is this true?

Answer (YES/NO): YES